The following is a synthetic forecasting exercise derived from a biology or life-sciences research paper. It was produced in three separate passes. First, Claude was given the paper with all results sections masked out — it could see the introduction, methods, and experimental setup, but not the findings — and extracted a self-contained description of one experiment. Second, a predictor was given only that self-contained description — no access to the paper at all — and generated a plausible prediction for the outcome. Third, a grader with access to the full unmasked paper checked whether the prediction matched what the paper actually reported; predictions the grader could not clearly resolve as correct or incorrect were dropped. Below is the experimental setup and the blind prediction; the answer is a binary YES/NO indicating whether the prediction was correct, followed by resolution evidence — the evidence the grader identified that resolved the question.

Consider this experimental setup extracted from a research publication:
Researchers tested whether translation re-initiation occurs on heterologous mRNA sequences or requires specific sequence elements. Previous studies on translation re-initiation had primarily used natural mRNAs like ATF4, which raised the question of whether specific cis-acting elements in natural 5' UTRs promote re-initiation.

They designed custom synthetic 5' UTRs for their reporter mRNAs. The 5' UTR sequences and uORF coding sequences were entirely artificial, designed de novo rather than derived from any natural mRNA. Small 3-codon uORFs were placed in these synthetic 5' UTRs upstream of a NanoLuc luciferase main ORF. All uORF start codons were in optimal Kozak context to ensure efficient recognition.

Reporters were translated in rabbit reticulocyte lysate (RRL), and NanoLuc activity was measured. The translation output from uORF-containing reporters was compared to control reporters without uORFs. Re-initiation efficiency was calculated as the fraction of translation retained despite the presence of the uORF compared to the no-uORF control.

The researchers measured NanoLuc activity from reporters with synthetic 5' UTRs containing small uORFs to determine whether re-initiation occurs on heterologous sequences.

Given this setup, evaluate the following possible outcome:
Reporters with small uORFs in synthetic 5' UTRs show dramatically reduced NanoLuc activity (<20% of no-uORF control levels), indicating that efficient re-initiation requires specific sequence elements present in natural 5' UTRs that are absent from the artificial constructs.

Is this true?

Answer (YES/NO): NO